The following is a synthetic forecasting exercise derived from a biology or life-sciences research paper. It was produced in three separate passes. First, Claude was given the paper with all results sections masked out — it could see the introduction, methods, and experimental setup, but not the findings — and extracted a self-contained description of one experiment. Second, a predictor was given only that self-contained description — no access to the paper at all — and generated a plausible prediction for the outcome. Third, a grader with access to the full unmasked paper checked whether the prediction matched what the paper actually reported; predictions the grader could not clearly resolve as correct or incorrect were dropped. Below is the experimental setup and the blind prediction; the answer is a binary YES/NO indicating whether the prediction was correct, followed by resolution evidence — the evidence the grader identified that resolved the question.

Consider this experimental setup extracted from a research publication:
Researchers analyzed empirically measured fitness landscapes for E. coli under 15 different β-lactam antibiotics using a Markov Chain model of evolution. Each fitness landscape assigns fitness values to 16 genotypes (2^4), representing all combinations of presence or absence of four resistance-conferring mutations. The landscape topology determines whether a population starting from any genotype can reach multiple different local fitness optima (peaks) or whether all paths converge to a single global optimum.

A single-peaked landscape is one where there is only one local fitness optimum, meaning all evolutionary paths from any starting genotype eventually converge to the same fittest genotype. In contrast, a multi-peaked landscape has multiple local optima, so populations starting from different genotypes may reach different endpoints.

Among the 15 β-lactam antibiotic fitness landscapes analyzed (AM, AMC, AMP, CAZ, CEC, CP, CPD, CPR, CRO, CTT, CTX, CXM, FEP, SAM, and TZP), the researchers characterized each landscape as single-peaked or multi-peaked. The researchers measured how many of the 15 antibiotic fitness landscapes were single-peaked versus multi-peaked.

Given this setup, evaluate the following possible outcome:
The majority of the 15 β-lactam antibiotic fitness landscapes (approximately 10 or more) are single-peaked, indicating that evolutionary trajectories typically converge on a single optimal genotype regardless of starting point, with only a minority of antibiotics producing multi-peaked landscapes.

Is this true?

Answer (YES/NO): NO